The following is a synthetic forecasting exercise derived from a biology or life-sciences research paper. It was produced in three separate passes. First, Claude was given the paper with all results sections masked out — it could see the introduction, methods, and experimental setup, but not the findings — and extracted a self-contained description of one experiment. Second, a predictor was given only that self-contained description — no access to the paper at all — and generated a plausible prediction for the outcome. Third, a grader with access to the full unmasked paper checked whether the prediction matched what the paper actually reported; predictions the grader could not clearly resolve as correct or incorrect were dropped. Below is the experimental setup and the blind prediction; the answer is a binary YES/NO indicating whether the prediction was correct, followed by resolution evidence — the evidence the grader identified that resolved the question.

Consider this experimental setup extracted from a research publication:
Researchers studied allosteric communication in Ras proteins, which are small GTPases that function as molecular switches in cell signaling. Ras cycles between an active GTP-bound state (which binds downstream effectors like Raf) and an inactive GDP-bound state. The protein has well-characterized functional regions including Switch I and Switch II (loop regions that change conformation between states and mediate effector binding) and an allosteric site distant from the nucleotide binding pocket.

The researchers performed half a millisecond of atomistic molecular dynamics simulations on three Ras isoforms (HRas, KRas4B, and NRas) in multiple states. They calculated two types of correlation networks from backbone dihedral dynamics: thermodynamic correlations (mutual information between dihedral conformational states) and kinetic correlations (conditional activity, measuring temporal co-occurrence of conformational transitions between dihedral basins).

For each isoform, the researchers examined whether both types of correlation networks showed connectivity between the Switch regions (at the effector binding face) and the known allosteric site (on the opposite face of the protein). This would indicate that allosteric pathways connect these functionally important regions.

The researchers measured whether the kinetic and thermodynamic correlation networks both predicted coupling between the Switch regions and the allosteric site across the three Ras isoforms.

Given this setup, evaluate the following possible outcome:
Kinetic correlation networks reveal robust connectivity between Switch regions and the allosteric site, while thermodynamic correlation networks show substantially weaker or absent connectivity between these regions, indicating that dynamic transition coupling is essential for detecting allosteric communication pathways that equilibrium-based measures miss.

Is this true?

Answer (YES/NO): NO